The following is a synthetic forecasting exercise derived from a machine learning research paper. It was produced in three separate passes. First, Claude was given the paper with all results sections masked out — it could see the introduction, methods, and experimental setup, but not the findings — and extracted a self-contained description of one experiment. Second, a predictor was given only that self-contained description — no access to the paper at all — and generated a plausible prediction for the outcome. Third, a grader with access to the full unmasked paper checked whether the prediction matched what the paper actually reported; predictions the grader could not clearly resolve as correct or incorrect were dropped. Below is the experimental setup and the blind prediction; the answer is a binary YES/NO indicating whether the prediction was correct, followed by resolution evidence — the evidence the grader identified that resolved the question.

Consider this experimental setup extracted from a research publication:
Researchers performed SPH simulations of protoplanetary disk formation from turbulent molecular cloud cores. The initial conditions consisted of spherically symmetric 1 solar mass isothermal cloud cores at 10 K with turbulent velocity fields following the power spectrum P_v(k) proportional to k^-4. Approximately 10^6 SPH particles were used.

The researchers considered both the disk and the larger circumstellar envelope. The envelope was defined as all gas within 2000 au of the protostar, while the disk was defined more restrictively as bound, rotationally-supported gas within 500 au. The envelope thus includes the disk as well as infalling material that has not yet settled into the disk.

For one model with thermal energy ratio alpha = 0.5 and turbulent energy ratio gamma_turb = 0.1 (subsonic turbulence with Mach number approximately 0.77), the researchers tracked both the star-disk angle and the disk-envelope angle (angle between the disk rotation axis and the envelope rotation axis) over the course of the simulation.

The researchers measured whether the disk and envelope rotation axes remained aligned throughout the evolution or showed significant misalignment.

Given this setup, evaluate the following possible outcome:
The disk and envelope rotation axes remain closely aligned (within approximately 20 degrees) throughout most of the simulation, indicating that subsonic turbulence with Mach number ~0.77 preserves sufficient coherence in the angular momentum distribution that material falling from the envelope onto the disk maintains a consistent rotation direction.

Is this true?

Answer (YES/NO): YES